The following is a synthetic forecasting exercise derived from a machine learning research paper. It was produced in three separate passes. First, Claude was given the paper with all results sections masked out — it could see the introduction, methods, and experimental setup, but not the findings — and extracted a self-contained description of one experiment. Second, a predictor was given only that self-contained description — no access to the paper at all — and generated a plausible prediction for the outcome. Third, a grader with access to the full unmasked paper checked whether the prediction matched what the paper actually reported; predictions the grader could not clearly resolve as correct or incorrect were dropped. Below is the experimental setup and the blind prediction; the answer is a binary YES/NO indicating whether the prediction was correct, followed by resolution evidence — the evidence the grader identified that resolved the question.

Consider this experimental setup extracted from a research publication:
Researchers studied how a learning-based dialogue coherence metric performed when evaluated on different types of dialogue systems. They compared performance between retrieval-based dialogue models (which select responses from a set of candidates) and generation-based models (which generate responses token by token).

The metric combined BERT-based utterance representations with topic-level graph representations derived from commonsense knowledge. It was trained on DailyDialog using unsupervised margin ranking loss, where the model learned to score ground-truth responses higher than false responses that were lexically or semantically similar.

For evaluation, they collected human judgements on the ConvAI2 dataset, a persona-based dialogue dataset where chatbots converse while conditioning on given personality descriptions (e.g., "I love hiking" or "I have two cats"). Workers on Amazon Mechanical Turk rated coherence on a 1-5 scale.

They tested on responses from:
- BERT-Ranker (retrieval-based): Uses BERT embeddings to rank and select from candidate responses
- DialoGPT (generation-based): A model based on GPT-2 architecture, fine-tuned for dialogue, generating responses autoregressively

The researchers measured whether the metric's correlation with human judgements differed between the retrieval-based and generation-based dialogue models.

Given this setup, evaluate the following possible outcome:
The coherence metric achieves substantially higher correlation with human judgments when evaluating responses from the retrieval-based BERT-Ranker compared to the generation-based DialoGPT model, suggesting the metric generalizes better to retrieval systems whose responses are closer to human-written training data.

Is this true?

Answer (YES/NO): NO